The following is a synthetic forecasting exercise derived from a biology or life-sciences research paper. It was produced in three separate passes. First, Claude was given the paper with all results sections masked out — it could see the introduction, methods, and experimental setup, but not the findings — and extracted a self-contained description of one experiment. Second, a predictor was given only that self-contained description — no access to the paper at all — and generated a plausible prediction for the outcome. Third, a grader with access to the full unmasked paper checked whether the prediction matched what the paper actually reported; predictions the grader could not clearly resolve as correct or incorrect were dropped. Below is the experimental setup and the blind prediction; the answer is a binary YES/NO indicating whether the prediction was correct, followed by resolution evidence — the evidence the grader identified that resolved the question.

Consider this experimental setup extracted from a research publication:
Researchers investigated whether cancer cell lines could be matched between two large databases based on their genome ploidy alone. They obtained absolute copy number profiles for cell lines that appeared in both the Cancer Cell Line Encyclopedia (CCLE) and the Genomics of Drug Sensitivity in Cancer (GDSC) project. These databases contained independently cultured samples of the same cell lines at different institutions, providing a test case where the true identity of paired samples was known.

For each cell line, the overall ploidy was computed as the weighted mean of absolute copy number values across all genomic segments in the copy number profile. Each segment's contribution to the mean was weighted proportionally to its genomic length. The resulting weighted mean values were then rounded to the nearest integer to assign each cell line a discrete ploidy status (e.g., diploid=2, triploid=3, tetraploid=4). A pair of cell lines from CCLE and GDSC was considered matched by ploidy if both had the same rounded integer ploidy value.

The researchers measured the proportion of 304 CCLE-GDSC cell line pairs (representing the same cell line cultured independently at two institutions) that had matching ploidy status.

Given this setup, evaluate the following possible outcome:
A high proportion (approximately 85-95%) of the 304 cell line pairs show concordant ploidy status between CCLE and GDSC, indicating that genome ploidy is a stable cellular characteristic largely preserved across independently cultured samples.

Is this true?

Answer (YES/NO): NO